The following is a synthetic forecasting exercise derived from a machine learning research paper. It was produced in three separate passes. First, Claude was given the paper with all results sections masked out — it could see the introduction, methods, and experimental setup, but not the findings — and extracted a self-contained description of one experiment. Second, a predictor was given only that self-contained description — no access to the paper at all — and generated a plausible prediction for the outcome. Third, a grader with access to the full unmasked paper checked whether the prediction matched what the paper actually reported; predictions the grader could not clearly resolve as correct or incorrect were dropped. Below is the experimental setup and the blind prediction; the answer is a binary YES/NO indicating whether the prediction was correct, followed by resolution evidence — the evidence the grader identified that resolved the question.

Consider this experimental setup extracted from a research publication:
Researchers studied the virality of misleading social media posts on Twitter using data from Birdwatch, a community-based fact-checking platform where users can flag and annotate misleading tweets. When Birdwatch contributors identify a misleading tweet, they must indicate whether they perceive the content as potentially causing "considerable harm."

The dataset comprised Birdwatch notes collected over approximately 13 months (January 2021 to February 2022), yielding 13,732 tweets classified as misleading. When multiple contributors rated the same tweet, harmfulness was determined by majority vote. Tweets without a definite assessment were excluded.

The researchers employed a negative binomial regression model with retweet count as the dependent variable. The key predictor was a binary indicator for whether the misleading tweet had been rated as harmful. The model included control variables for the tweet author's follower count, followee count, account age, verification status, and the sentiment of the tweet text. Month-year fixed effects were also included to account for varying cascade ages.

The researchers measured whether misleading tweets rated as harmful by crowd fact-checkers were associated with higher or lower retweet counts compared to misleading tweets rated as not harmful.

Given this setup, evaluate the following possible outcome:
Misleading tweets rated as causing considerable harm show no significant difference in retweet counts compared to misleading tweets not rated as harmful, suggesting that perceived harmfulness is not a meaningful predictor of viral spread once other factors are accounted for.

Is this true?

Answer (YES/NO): NO